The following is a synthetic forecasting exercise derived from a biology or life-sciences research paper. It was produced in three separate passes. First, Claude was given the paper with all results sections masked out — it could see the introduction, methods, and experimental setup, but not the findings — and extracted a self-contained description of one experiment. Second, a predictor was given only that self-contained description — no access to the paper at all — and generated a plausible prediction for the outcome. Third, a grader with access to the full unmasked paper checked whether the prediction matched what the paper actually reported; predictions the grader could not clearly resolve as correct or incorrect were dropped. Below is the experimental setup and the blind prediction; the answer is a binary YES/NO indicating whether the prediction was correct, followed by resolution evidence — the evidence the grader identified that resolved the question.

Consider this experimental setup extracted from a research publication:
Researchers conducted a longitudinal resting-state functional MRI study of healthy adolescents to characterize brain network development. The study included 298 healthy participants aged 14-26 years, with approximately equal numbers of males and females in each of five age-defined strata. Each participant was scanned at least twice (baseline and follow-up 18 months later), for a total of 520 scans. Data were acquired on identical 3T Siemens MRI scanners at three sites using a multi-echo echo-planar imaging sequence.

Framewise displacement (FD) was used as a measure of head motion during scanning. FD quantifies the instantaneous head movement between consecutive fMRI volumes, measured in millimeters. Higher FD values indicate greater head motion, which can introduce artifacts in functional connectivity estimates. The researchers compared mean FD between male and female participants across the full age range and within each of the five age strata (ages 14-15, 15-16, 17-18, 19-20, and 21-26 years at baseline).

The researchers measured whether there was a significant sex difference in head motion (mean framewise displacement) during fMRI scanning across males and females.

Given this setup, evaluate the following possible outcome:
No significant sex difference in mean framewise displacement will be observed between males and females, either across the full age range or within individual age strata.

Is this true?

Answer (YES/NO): NO